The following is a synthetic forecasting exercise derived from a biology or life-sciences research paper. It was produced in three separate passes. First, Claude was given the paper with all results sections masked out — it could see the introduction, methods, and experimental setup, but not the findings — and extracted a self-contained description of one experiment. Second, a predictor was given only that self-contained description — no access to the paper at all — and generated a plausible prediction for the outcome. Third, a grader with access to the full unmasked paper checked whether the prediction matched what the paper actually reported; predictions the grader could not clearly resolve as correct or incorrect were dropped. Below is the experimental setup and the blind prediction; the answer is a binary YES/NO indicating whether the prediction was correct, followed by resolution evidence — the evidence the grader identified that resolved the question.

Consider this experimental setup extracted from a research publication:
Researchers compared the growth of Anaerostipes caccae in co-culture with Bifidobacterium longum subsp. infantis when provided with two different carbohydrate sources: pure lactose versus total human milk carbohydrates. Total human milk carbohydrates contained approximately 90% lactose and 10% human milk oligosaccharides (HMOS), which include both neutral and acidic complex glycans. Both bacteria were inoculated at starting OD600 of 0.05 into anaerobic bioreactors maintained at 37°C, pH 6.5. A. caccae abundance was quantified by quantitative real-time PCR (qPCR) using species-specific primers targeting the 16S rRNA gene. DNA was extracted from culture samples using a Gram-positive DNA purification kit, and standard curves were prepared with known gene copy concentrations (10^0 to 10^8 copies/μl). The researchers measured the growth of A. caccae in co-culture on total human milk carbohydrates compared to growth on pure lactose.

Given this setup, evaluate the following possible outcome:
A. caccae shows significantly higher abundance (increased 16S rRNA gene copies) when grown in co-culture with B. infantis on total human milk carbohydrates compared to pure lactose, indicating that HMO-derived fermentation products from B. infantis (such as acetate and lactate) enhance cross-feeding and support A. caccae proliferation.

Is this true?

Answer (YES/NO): NO